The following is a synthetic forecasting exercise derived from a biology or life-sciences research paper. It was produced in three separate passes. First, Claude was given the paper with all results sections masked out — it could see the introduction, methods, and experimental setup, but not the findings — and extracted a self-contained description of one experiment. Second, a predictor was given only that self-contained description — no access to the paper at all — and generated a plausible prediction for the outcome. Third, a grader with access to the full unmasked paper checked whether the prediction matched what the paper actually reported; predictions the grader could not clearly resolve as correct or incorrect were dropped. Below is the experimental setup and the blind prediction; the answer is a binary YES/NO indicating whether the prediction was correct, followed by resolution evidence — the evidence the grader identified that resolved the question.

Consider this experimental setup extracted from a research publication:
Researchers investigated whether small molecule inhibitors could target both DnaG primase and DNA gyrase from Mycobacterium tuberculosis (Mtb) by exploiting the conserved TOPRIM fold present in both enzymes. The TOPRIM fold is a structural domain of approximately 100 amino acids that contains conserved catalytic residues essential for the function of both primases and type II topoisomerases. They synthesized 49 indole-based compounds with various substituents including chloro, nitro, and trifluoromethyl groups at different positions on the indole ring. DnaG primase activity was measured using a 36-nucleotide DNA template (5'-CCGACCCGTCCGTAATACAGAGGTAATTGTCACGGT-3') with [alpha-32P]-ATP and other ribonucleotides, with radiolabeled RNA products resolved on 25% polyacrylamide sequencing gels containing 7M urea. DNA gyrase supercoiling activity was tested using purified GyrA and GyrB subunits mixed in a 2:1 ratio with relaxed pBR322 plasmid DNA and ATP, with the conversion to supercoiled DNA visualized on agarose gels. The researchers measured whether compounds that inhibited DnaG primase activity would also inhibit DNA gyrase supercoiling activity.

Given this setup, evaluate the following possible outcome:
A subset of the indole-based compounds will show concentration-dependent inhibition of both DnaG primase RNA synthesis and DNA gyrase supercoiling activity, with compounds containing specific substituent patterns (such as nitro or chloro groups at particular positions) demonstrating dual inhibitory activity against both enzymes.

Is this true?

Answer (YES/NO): YES